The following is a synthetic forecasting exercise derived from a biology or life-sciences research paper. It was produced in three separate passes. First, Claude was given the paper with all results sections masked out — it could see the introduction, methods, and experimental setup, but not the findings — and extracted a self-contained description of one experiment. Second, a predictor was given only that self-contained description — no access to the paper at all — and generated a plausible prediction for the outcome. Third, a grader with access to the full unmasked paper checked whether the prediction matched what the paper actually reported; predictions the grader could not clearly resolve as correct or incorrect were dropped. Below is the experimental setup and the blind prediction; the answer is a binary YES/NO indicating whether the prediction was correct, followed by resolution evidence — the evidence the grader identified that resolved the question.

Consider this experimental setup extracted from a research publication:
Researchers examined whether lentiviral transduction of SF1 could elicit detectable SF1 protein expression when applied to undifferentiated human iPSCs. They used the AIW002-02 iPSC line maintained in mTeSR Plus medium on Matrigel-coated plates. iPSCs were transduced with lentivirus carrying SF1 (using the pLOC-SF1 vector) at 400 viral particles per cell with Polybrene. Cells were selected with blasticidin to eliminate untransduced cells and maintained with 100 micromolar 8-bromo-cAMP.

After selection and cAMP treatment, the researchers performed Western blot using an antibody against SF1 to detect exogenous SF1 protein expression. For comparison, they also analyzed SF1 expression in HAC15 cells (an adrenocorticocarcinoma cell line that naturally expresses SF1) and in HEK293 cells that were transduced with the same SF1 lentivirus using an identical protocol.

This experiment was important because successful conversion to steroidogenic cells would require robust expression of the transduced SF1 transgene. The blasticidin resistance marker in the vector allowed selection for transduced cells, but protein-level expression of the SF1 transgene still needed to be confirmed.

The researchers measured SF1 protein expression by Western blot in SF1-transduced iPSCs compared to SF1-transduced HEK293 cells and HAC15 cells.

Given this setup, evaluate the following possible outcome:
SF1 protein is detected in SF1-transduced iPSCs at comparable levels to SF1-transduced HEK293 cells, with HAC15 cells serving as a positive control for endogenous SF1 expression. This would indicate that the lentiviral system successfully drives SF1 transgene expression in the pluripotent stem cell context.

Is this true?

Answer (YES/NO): NO